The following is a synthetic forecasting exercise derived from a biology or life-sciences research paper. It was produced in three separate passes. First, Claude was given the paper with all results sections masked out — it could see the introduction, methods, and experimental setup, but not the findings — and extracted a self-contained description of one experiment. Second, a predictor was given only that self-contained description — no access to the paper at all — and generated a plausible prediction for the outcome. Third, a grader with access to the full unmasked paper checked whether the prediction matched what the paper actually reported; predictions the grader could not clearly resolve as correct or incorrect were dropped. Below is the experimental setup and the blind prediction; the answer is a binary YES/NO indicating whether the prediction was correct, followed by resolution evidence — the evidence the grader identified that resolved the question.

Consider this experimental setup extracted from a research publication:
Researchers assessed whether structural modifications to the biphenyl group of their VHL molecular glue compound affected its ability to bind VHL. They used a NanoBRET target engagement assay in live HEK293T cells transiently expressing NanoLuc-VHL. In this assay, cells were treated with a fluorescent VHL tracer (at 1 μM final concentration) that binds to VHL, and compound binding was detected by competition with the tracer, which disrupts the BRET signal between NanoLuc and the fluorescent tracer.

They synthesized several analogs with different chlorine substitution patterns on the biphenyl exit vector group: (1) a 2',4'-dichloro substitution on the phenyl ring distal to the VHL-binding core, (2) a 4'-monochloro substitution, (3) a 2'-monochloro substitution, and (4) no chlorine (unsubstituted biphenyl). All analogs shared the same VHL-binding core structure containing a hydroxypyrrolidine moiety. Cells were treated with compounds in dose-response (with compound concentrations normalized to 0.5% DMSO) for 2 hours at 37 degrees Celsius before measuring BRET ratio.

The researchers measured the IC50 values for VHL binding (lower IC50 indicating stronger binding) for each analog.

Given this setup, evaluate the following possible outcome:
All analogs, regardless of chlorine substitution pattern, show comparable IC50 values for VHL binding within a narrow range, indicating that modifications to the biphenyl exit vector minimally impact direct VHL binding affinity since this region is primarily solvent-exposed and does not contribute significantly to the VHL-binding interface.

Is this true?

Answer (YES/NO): YES